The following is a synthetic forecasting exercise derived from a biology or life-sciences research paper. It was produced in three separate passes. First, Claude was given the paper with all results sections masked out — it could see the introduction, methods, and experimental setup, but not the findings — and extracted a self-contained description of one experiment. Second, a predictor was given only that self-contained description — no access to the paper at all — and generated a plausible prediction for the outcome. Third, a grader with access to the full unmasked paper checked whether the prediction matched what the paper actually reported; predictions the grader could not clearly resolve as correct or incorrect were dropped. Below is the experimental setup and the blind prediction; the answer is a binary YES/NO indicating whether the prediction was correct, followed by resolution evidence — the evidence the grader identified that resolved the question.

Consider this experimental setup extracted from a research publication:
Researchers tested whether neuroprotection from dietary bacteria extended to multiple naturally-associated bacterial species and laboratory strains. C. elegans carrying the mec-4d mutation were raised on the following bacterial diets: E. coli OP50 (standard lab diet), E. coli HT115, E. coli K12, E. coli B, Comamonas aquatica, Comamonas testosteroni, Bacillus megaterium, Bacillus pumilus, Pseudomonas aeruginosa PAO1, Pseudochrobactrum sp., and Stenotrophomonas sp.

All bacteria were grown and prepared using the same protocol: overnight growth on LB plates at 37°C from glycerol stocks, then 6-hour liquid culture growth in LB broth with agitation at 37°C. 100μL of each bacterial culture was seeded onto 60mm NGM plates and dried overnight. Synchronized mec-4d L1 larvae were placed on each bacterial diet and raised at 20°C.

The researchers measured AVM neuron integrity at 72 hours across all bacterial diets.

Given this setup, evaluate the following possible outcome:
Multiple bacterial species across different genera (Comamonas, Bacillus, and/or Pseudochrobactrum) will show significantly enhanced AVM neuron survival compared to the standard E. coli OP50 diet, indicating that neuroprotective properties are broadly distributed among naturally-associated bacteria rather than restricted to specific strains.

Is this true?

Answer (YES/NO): NO